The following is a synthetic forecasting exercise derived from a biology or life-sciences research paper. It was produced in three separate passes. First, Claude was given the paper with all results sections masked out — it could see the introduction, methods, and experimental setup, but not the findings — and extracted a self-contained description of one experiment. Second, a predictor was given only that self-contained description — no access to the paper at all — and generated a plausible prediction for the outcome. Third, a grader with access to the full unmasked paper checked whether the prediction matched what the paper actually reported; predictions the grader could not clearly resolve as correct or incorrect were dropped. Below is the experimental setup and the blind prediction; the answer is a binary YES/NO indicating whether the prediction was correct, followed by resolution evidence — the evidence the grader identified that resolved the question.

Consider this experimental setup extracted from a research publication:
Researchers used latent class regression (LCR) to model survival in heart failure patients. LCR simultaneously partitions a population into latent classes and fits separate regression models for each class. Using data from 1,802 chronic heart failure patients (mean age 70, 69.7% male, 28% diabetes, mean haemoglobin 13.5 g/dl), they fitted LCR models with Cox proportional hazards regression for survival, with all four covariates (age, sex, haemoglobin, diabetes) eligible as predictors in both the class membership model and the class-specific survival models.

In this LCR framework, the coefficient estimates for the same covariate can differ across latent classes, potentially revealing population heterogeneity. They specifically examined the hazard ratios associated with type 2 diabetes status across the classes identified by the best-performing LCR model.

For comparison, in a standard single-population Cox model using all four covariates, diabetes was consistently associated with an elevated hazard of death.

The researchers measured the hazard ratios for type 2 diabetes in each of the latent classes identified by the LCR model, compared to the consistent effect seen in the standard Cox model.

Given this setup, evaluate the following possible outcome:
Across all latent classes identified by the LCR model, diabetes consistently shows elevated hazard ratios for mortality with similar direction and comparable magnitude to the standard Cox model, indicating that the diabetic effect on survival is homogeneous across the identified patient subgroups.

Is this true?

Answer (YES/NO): NO